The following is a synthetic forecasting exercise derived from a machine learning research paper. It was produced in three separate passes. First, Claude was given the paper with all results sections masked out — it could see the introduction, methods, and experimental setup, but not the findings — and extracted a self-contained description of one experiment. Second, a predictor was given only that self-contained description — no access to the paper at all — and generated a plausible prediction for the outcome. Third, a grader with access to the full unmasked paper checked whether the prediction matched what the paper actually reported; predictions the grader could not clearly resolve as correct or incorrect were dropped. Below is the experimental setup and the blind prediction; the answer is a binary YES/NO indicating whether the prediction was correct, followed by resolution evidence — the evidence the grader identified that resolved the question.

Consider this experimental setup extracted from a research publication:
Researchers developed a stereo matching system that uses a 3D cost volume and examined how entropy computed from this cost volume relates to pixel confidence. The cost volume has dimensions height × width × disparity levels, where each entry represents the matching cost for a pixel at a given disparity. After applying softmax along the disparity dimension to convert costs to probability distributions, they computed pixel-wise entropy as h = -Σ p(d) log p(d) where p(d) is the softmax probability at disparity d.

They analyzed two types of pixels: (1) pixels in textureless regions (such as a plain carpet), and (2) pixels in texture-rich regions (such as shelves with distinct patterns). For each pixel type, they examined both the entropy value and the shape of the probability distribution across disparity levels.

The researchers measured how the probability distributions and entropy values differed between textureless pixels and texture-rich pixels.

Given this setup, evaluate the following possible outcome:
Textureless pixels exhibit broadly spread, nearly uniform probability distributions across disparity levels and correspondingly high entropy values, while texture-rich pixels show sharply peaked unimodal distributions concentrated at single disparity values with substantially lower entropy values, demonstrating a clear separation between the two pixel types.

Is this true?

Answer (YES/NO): NO